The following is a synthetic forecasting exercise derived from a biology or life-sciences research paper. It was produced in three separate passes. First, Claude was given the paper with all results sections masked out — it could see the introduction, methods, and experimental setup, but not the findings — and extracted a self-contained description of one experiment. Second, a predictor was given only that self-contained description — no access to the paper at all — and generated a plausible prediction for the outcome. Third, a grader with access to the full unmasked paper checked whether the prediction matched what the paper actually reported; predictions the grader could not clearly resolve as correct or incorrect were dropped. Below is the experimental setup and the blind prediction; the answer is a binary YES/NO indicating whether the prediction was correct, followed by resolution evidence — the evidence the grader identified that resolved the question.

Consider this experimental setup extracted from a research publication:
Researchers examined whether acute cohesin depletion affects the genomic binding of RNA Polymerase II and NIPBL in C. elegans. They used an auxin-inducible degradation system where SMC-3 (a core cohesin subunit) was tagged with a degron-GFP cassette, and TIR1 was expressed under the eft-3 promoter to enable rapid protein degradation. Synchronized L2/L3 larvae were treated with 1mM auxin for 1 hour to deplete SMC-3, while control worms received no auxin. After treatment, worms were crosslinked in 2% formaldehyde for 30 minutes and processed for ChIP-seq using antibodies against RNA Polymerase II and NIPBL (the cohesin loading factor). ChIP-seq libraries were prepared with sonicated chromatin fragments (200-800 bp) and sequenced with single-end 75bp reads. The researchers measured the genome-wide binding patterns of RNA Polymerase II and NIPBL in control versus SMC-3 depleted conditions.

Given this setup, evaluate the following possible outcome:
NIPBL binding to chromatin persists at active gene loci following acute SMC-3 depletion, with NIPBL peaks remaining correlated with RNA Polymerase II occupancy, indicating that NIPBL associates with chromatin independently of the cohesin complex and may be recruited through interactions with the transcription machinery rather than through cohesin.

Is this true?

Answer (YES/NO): YES